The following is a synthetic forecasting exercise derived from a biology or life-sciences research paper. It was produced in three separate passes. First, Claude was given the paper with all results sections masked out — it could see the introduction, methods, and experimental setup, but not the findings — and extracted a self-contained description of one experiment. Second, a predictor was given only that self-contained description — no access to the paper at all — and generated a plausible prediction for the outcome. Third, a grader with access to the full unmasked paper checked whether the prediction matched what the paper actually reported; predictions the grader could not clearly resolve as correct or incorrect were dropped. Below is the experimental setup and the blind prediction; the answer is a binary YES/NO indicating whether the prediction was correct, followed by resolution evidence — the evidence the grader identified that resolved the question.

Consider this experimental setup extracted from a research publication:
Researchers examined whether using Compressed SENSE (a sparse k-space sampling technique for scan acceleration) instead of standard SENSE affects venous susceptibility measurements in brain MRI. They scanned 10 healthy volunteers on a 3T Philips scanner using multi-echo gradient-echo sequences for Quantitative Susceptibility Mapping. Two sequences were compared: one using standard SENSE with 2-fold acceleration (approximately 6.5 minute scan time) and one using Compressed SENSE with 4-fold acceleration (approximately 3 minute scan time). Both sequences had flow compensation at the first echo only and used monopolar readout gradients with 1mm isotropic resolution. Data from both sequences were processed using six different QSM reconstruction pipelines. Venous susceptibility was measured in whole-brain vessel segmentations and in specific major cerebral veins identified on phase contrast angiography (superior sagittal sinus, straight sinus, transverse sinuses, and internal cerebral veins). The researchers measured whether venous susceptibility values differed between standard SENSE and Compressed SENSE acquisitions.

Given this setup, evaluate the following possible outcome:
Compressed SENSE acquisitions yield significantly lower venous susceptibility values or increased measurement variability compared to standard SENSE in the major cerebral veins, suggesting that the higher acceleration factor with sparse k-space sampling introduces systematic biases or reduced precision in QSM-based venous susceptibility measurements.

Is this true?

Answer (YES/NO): NO